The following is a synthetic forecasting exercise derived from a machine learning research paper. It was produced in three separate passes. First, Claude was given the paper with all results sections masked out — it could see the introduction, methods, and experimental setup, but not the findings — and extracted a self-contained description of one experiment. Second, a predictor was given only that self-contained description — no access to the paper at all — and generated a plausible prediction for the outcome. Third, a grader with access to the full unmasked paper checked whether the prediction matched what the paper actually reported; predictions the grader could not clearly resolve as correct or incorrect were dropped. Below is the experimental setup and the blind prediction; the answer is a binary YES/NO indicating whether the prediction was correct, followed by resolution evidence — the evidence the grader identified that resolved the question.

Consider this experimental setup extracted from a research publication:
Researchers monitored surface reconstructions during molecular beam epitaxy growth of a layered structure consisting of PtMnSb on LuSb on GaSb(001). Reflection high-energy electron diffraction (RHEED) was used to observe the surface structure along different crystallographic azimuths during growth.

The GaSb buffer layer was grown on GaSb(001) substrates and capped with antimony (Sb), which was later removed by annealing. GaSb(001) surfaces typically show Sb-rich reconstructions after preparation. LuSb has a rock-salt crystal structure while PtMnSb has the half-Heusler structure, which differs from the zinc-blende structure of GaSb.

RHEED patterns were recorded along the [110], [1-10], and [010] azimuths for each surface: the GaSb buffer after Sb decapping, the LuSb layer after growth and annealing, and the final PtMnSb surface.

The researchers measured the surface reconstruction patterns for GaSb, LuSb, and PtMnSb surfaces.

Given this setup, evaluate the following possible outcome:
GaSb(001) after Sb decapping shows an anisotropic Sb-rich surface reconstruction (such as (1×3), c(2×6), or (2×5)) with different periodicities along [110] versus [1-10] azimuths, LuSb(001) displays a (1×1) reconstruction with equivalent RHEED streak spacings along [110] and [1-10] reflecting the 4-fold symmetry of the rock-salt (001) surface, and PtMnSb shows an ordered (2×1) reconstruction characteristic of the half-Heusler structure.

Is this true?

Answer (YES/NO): NO